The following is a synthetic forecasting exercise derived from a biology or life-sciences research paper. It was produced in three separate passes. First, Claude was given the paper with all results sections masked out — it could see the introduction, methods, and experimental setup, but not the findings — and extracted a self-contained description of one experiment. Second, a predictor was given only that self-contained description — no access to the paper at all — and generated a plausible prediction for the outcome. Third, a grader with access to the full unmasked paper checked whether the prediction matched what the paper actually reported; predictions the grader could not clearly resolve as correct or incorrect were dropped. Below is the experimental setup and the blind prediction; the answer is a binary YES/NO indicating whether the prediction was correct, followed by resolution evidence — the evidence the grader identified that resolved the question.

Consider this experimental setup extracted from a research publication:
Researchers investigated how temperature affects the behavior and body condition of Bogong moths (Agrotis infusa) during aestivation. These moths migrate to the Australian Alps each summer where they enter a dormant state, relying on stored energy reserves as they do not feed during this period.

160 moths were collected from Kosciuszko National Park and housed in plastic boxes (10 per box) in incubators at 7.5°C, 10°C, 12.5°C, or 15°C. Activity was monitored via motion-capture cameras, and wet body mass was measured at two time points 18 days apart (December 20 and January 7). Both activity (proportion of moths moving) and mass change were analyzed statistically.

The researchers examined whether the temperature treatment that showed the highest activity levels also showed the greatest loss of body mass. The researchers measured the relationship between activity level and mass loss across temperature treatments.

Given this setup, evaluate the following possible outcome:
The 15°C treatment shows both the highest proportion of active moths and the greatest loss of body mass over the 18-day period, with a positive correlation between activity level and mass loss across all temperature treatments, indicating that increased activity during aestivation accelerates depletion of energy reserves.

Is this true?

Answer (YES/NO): NO